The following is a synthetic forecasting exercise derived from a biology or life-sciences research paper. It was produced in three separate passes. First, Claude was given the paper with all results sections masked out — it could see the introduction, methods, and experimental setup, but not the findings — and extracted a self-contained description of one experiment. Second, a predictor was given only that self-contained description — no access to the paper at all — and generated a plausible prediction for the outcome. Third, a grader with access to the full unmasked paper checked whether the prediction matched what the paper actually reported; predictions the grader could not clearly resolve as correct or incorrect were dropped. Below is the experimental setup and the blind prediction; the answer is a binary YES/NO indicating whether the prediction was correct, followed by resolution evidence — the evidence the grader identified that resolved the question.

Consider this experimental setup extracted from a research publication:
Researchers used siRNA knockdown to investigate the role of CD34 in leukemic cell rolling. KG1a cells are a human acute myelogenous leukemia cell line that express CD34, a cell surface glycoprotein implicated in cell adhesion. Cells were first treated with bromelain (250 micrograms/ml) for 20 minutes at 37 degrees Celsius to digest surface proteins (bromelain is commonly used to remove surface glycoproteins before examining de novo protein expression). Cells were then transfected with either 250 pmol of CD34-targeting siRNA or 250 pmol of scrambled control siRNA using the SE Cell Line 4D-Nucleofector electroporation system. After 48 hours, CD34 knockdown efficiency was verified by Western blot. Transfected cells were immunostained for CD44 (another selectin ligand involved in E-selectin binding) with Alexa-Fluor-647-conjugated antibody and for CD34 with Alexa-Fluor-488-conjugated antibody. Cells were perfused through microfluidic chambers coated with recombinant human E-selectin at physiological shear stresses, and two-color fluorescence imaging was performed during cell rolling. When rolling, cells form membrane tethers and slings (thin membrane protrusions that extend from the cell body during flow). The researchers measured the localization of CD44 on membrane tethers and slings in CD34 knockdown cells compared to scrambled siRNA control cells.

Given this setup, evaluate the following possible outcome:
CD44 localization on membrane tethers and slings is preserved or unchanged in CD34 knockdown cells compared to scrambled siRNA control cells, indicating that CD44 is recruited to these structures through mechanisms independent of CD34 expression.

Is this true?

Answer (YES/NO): NO